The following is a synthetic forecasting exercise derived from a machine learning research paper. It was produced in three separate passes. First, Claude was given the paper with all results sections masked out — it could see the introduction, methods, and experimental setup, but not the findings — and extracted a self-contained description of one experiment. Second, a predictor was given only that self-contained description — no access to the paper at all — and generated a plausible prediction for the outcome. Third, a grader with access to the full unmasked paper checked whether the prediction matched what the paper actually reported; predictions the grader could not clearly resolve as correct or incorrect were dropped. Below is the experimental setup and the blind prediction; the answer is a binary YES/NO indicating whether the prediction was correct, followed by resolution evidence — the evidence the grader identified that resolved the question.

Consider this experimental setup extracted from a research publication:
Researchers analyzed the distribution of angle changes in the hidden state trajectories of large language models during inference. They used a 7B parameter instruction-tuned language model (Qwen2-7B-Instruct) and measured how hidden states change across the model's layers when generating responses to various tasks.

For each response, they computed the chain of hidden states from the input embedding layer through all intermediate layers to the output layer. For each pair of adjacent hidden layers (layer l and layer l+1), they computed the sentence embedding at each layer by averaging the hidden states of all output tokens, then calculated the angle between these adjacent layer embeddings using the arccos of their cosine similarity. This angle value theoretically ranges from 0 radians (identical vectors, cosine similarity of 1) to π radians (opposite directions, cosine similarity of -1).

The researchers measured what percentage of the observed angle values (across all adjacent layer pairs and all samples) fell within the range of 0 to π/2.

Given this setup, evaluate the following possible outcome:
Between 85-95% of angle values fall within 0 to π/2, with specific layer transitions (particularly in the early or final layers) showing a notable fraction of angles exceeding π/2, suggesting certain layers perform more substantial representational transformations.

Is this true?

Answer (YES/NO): NO